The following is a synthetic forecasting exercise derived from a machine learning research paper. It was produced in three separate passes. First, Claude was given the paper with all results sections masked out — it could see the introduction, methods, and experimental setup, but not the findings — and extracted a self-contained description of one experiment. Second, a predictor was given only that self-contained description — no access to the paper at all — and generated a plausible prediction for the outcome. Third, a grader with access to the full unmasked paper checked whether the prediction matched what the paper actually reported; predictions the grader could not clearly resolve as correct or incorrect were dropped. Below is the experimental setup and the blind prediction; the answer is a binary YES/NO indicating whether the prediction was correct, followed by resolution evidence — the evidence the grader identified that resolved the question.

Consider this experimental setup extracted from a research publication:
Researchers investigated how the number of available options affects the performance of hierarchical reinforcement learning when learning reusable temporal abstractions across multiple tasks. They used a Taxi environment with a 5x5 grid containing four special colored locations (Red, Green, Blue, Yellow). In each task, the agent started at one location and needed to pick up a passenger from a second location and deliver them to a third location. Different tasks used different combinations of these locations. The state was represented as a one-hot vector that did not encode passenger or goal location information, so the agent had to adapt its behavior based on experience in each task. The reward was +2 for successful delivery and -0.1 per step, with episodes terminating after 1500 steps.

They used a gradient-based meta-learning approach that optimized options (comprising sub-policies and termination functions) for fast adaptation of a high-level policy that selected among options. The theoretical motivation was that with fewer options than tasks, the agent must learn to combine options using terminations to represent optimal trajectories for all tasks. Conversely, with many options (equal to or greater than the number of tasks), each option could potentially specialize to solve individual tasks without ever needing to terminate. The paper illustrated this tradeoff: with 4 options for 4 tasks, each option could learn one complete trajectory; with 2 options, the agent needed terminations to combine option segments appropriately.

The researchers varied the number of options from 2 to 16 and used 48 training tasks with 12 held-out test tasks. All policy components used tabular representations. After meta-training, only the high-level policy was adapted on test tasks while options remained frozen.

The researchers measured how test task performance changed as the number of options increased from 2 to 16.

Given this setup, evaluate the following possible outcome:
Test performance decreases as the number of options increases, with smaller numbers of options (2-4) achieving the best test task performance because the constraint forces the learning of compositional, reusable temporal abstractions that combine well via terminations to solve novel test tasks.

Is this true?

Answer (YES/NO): NO